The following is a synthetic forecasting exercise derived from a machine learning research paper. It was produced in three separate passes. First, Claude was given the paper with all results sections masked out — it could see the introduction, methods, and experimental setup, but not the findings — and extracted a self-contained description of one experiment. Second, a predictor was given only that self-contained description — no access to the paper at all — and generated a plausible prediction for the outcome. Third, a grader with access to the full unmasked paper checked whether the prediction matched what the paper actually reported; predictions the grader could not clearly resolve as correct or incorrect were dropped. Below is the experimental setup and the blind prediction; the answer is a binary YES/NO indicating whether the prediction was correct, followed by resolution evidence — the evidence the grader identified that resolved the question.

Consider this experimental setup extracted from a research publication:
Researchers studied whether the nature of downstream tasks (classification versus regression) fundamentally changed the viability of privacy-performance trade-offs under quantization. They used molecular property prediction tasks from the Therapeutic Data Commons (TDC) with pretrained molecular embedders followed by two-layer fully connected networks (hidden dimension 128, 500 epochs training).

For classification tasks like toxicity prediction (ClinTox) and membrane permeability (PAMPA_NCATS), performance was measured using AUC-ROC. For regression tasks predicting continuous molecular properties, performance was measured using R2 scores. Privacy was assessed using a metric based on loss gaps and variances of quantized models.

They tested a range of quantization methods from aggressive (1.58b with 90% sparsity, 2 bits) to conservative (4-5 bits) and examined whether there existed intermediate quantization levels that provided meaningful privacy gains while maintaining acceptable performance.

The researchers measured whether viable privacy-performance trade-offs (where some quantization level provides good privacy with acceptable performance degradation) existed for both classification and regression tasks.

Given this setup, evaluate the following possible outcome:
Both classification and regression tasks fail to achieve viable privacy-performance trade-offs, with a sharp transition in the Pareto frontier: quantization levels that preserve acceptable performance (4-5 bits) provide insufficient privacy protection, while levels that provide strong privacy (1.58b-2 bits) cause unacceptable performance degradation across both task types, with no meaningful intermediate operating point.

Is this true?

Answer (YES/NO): NO